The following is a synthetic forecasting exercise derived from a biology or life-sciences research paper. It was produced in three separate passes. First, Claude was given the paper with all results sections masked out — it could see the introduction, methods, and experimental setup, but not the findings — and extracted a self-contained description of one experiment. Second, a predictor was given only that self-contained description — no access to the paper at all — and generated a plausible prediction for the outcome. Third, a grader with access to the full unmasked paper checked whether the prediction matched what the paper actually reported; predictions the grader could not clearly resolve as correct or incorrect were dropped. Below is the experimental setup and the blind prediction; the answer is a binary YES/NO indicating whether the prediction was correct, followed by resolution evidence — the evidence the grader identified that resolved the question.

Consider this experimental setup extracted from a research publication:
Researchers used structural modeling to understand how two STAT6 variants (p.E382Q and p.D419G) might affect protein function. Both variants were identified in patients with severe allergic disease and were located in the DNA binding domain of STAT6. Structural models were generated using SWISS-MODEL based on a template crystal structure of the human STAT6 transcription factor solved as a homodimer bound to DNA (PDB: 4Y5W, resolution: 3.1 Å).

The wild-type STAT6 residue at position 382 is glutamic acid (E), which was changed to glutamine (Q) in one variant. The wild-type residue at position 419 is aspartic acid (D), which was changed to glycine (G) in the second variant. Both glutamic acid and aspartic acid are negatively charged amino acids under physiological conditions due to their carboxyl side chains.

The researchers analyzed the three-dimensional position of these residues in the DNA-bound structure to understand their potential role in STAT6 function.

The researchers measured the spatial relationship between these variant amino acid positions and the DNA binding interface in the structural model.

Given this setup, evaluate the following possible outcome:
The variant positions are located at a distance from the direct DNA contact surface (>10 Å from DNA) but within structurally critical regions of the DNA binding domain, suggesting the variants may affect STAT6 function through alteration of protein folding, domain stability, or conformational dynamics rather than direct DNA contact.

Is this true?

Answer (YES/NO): NO